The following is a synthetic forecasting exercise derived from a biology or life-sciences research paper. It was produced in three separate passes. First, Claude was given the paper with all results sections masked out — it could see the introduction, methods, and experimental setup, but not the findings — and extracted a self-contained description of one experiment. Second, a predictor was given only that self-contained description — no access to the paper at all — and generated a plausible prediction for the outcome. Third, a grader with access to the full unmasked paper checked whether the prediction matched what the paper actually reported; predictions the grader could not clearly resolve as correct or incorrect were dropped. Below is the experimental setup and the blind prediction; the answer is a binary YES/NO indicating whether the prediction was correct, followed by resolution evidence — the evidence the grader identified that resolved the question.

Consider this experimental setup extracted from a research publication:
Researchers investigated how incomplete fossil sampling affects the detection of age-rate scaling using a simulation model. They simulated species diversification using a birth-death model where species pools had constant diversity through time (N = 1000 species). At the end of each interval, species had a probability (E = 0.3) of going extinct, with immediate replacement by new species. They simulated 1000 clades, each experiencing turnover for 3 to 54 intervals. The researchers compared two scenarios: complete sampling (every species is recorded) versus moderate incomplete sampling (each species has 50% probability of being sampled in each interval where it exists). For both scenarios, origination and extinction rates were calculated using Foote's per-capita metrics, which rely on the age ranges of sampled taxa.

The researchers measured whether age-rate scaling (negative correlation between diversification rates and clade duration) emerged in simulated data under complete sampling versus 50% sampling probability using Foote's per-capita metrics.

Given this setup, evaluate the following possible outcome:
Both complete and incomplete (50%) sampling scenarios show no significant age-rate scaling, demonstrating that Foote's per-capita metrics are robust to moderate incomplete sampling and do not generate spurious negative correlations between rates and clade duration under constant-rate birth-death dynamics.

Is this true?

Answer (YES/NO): NO